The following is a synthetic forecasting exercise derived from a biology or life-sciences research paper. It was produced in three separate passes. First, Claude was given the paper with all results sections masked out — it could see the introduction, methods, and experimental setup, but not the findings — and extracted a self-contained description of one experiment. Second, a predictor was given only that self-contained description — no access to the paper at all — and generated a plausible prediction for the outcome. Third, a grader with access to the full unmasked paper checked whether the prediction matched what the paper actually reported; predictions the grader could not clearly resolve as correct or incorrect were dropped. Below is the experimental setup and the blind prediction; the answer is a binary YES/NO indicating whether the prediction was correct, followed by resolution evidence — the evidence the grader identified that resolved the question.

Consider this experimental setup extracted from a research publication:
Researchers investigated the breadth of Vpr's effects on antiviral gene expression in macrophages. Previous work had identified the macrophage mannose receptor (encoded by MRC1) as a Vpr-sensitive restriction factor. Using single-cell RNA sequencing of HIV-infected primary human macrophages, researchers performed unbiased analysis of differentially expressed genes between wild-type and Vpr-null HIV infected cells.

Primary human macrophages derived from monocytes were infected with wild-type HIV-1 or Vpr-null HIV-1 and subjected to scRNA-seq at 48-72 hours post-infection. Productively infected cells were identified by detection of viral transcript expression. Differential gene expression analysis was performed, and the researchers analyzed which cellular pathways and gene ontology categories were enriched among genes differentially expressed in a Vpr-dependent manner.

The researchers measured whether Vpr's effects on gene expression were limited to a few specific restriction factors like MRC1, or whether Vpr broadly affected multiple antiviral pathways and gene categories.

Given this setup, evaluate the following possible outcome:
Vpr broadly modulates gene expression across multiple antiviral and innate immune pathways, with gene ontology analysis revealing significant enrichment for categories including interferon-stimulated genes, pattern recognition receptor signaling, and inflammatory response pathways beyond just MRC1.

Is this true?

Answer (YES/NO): YES